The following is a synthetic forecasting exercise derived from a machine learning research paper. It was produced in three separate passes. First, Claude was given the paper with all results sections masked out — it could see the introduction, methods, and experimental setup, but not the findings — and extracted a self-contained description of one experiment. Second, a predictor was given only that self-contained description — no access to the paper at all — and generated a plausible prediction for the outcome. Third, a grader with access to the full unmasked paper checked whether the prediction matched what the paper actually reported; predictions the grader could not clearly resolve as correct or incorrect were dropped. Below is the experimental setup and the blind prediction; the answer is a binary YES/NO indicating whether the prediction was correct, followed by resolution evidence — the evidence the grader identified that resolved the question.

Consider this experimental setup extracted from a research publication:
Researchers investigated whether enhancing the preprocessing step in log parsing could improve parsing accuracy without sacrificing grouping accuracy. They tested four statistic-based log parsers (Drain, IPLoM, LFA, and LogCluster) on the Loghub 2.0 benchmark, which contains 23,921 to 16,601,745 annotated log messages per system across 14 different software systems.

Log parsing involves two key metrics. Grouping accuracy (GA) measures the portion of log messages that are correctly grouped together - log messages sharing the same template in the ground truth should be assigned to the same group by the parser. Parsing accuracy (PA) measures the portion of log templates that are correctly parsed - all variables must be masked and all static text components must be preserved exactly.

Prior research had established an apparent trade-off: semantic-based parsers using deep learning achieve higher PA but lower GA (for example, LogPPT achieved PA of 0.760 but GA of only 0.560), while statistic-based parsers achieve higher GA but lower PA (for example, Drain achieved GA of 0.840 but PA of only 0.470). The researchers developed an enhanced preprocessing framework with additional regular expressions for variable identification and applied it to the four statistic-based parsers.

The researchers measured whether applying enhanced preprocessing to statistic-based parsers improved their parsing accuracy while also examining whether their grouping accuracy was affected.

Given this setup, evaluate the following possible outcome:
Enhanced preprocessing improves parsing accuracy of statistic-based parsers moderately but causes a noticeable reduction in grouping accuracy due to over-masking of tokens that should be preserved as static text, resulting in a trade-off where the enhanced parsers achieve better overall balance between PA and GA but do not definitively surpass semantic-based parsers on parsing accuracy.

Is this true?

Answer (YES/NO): NO